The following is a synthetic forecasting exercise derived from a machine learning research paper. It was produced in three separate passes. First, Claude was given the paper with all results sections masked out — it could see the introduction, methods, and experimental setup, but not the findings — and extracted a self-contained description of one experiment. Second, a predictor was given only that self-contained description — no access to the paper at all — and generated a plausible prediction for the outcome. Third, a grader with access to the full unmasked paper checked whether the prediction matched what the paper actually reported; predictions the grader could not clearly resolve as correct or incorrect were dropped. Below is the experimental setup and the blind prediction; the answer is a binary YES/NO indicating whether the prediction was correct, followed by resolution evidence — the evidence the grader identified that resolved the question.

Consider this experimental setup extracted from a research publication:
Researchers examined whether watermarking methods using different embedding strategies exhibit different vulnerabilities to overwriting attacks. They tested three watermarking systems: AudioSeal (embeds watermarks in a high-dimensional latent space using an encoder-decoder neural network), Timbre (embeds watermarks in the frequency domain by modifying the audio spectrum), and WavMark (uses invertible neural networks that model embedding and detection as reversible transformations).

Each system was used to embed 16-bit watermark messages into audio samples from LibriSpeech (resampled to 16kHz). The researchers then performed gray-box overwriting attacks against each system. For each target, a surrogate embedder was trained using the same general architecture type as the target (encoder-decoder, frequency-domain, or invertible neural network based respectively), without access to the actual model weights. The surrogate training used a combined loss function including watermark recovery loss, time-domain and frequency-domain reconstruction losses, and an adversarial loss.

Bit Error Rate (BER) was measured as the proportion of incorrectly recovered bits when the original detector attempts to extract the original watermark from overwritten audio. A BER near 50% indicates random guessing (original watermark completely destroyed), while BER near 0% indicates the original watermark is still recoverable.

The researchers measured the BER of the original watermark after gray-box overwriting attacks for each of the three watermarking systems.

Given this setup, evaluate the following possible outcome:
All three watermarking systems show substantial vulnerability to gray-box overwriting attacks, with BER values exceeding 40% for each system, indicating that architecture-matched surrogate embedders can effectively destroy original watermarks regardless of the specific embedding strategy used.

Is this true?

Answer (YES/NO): NO